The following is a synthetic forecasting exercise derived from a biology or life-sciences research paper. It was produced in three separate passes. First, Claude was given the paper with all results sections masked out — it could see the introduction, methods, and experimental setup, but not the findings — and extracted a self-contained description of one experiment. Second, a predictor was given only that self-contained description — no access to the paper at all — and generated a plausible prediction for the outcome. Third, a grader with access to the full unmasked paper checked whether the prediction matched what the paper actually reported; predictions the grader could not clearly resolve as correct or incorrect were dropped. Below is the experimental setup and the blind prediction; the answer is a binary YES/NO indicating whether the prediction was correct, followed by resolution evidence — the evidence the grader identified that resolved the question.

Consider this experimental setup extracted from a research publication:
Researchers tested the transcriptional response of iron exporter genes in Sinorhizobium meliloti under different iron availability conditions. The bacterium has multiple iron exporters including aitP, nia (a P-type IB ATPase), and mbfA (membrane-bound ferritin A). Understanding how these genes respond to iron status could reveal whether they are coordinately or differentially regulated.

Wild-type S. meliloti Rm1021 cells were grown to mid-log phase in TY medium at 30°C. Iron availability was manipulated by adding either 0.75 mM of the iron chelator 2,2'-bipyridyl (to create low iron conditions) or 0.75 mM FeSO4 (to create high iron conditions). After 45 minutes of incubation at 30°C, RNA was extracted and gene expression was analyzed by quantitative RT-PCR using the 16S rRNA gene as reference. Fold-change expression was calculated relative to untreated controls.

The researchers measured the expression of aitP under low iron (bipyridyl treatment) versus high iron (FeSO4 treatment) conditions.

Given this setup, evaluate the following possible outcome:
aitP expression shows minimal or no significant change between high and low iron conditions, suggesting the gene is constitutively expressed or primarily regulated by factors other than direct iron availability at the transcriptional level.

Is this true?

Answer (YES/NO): YES